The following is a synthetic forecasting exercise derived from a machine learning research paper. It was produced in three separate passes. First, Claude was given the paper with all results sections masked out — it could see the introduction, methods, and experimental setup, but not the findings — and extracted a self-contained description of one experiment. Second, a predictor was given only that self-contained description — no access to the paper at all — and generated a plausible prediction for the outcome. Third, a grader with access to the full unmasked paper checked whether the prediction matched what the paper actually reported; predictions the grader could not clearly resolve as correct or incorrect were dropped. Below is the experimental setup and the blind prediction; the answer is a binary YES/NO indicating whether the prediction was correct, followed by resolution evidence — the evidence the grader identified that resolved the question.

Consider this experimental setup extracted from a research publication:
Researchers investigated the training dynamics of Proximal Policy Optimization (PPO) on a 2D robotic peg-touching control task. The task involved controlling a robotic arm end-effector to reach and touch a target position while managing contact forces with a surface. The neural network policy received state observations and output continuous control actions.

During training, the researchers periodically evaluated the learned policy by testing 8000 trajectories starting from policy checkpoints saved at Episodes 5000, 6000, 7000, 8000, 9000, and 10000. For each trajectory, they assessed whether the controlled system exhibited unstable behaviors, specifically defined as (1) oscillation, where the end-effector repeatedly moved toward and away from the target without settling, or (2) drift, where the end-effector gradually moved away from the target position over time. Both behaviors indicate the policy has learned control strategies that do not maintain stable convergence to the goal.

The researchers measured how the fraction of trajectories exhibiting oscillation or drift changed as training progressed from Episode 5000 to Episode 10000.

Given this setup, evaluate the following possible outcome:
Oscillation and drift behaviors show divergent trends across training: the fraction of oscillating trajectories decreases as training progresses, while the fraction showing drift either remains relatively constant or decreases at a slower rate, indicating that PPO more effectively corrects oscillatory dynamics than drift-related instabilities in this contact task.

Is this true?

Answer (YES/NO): NO